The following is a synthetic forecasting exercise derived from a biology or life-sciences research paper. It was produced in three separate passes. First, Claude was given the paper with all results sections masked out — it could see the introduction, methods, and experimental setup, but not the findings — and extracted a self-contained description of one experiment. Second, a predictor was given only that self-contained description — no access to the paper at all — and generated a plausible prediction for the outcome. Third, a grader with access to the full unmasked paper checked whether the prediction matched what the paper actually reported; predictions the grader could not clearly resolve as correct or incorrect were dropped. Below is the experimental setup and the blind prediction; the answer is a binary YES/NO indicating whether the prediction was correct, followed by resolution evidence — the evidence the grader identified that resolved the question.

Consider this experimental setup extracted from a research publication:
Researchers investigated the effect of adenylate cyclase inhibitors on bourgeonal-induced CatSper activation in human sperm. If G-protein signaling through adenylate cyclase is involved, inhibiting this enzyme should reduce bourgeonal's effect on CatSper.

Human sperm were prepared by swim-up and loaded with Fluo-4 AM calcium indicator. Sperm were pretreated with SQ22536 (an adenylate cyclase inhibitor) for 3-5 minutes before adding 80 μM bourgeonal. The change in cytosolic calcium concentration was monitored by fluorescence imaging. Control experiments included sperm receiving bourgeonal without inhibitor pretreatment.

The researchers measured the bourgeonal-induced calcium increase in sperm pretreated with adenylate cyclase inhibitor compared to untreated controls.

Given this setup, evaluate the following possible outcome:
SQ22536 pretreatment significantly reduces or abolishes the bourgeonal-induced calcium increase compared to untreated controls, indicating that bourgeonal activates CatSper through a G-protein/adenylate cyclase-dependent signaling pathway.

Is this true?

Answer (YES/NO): YES